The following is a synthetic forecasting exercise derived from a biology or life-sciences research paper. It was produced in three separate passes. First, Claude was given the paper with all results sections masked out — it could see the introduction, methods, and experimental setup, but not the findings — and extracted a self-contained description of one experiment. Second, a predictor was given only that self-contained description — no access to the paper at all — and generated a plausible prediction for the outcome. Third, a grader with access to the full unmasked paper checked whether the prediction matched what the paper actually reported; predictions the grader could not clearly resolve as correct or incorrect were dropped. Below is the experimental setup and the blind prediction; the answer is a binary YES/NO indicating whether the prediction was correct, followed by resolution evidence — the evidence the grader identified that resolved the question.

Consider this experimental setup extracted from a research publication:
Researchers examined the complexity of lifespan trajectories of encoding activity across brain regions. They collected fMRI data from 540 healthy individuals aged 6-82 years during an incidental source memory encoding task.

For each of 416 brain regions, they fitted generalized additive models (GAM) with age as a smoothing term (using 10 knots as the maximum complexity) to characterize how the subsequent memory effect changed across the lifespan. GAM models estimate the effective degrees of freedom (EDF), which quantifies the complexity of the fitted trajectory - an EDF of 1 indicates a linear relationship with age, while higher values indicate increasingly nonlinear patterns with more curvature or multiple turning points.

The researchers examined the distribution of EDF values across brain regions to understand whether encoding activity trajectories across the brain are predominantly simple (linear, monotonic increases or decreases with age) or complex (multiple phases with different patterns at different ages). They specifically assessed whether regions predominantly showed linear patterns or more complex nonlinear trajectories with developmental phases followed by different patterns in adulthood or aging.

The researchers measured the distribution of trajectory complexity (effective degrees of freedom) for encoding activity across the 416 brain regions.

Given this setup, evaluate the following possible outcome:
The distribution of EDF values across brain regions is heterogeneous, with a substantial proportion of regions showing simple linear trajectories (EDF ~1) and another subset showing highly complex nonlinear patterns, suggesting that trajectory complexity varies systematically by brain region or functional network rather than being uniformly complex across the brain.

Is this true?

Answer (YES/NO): NO